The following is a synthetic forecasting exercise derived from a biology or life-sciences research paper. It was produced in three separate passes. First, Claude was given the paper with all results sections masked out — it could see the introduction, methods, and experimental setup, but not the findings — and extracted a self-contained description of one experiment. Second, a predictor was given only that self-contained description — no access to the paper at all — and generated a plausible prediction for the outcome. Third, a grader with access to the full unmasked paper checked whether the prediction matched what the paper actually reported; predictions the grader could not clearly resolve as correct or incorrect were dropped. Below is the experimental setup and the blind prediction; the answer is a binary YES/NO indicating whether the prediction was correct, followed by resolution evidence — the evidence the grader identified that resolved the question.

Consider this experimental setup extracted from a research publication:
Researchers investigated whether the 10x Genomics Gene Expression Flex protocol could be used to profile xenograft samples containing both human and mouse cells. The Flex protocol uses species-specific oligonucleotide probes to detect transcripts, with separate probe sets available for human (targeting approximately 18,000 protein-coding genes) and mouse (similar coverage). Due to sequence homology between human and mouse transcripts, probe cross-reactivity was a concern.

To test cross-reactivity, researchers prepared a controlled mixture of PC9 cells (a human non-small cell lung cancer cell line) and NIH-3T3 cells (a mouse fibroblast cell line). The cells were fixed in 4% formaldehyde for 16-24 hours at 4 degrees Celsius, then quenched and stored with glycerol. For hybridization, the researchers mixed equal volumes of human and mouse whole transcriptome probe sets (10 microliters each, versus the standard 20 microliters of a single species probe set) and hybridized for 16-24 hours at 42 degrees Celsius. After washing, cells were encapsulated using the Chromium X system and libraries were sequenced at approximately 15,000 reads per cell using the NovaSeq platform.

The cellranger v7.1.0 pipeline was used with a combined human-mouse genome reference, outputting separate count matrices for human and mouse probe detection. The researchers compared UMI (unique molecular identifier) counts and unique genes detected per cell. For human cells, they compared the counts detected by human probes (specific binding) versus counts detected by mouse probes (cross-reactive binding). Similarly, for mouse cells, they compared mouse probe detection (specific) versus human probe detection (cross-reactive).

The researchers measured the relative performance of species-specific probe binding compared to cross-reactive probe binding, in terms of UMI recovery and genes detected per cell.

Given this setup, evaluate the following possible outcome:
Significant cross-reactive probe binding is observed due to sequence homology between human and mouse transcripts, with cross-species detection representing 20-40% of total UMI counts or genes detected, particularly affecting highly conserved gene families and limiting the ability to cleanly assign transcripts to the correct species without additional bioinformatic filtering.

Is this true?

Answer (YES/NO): NO